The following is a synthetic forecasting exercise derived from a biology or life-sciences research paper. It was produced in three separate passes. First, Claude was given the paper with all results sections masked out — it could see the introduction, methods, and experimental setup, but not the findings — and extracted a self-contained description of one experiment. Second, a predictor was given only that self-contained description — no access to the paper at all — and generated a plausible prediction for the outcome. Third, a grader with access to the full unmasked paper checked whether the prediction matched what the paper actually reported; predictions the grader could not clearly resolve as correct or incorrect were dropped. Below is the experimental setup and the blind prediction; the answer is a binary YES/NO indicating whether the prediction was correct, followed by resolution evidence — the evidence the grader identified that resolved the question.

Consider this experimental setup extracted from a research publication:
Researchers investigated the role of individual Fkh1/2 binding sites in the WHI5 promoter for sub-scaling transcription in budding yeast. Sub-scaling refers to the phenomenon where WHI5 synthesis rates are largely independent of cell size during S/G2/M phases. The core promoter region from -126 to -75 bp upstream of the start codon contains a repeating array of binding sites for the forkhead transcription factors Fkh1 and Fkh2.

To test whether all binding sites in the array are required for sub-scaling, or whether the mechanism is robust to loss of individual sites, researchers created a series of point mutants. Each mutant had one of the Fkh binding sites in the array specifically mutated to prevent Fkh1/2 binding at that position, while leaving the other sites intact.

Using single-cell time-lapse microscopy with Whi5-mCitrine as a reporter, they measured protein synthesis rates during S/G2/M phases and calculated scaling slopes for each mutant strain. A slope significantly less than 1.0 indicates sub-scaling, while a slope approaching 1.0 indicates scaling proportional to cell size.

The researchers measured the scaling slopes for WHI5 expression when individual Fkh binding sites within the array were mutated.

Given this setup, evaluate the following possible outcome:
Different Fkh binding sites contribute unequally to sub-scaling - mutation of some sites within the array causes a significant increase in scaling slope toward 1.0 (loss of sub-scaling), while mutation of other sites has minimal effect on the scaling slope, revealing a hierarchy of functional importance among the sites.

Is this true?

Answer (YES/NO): NO